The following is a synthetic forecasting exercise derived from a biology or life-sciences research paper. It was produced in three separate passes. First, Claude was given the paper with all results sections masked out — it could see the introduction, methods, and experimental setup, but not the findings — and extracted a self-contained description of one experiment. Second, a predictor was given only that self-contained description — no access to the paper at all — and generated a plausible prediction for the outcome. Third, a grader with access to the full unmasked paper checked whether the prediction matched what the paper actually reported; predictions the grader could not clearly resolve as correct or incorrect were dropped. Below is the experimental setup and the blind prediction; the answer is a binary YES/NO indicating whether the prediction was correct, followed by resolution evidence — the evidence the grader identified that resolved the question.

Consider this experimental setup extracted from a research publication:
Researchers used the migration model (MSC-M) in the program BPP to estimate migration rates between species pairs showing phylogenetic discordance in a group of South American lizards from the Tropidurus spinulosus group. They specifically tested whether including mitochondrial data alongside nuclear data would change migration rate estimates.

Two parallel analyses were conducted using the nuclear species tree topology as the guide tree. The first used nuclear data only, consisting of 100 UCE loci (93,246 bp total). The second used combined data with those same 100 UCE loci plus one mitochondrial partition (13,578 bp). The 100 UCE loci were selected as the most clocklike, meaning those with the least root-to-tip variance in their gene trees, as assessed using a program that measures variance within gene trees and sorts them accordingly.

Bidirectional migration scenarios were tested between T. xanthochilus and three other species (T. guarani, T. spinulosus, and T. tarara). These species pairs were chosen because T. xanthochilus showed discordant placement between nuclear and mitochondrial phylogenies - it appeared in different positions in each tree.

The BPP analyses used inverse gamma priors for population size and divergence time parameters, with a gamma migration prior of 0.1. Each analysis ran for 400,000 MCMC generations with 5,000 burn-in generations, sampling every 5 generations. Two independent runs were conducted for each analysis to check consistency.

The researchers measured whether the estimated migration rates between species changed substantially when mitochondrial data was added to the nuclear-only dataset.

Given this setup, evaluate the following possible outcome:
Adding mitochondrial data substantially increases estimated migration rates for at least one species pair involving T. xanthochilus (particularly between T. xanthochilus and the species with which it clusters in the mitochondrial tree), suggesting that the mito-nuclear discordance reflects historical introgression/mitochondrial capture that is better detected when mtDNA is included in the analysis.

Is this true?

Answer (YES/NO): YES